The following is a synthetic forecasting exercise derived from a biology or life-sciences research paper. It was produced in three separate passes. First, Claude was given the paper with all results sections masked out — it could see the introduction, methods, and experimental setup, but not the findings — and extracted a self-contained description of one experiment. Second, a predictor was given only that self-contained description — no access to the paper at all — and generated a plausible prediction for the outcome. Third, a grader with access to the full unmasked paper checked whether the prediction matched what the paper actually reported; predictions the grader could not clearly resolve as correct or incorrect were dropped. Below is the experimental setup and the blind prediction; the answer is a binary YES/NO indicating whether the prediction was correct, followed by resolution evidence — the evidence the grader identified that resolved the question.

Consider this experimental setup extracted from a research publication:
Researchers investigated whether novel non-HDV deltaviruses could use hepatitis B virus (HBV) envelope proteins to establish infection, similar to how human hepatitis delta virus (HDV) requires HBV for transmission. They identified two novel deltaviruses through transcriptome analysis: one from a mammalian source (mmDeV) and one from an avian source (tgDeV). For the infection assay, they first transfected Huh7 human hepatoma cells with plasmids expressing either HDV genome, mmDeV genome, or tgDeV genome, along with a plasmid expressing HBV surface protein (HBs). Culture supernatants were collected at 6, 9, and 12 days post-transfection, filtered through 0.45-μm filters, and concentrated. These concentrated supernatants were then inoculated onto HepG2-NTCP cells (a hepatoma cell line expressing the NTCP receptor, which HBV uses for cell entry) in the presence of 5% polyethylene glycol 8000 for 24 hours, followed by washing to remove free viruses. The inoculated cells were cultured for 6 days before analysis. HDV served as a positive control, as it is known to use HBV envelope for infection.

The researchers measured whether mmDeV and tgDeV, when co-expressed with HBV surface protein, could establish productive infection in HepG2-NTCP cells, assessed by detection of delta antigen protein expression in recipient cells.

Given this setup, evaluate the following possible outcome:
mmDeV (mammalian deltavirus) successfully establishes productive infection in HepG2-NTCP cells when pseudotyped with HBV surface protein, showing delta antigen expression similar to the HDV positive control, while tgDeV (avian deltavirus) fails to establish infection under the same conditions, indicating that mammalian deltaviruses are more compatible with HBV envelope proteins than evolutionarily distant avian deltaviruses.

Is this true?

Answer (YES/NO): NO